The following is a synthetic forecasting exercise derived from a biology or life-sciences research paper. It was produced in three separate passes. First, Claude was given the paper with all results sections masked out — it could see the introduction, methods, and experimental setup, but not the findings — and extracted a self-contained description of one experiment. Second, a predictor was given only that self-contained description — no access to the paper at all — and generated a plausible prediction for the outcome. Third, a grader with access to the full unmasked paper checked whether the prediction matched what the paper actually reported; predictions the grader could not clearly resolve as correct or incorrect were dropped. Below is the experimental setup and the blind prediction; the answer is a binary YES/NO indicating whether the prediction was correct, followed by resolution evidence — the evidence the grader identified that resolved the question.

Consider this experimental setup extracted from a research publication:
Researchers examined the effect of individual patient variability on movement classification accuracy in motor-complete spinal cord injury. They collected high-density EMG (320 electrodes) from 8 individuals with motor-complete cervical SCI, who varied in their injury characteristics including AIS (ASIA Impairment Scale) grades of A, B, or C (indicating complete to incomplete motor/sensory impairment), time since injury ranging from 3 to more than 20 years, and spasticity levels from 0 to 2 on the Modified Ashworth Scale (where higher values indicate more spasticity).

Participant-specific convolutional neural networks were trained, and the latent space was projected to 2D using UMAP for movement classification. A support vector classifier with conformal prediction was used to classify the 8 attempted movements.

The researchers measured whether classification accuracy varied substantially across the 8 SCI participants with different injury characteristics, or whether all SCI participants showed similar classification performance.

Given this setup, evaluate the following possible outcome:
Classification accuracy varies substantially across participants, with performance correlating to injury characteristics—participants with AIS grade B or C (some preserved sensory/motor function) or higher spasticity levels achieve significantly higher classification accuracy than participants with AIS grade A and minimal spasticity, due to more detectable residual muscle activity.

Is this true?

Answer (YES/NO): NO